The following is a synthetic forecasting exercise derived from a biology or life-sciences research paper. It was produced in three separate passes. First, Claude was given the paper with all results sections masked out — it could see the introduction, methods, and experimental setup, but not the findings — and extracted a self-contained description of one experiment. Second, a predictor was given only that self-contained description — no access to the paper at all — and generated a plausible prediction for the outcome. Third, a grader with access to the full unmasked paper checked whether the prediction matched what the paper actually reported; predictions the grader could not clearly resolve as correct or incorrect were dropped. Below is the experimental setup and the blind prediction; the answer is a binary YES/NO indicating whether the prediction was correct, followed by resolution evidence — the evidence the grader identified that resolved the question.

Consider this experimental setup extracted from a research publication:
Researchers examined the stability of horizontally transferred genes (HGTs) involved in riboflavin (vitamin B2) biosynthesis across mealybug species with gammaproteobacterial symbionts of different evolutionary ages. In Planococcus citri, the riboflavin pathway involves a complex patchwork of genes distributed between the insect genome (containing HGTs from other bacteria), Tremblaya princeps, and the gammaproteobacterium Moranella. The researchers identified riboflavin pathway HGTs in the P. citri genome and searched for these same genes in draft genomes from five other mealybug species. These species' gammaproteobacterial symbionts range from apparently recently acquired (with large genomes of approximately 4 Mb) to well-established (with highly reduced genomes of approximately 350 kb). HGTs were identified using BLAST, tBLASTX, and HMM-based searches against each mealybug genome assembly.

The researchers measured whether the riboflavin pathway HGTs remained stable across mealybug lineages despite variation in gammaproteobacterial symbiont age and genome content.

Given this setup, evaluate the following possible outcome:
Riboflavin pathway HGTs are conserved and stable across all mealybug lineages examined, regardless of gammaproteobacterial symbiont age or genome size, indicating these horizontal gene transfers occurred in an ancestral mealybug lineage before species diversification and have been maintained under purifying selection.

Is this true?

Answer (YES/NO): YES